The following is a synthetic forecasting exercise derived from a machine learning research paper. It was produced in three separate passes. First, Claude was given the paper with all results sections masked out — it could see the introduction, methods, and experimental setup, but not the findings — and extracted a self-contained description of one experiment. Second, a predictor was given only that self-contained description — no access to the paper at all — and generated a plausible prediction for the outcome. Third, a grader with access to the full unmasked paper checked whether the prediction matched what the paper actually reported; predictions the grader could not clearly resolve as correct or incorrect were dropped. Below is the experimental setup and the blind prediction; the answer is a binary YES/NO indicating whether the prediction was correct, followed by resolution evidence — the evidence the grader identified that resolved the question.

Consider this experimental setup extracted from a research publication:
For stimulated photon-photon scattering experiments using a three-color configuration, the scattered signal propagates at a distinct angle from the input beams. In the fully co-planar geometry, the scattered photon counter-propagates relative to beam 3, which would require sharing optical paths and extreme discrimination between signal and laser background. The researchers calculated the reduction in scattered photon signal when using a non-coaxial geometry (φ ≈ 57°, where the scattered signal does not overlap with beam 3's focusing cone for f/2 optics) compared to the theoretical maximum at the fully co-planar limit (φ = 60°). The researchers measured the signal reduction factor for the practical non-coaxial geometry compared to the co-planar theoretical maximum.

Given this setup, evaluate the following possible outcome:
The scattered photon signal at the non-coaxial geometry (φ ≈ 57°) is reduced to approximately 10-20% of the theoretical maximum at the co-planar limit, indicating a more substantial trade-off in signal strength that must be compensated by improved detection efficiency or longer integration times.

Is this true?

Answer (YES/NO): NO